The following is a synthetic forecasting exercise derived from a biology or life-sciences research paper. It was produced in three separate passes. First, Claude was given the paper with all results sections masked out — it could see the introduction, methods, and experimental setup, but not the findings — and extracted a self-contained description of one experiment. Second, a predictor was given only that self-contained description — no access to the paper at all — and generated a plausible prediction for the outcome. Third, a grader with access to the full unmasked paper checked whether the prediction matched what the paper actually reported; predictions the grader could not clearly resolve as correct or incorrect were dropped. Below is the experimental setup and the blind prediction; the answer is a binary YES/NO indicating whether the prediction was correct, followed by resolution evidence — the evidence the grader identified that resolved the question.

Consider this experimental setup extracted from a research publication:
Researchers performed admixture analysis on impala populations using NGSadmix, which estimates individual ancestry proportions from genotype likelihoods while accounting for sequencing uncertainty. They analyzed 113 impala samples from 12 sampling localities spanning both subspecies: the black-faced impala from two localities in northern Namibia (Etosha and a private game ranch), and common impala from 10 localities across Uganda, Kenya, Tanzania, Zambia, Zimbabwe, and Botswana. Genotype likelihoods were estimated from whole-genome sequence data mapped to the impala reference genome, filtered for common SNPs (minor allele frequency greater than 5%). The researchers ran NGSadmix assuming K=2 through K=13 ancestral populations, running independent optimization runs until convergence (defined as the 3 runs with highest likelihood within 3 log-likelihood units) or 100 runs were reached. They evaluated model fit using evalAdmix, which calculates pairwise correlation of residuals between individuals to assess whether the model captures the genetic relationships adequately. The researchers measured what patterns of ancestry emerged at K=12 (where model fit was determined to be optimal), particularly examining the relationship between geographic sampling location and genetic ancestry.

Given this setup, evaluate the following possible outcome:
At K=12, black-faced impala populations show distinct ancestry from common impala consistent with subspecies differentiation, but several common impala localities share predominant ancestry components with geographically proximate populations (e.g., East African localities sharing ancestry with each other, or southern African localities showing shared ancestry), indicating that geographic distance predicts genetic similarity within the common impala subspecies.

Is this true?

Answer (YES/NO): NO